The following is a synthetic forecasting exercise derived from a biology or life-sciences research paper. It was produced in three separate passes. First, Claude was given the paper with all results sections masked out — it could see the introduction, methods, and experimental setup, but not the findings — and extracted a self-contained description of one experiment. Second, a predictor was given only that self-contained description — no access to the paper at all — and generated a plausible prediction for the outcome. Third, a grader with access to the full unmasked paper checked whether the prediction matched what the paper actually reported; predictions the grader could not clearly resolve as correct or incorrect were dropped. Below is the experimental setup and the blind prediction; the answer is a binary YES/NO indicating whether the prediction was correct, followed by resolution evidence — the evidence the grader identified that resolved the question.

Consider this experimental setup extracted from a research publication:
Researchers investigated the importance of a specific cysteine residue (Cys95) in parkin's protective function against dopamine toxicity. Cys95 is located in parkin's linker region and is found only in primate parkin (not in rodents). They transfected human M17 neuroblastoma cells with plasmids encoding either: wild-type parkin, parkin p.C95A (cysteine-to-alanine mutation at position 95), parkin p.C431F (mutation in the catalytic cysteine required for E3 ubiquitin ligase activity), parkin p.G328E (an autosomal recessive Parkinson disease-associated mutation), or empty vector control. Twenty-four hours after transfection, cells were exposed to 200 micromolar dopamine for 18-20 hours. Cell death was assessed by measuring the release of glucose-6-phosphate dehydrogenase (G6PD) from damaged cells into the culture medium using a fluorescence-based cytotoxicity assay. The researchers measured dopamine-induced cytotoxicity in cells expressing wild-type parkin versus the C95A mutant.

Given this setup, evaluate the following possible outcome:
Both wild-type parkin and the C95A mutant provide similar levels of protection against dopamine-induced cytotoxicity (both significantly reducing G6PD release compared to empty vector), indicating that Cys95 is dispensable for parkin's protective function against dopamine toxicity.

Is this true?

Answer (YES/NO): NO